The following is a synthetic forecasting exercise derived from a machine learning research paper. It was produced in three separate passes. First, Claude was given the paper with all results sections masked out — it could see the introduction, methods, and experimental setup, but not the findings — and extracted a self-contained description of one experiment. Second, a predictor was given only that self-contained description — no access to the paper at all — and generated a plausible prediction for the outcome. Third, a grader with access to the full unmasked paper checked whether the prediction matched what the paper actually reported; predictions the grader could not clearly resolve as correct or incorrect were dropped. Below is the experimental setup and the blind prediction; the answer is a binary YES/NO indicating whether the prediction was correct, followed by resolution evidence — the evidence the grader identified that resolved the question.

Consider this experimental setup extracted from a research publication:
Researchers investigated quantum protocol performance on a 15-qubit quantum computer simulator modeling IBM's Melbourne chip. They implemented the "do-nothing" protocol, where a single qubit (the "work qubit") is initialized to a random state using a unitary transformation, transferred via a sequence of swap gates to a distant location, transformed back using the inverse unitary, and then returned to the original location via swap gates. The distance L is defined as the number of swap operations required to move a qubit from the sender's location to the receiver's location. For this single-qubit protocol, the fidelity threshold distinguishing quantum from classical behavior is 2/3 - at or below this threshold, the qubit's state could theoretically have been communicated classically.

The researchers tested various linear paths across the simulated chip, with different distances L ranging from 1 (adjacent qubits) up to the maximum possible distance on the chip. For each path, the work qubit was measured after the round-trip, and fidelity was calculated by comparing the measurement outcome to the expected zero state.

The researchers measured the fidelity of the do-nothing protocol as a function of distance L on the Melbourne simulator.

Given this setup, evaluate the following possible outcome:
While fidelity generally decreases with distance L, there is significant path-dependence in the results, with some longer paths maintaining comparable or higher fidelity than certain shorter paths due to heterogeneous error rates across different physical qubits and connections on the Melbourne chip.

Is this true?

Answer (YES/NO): YES